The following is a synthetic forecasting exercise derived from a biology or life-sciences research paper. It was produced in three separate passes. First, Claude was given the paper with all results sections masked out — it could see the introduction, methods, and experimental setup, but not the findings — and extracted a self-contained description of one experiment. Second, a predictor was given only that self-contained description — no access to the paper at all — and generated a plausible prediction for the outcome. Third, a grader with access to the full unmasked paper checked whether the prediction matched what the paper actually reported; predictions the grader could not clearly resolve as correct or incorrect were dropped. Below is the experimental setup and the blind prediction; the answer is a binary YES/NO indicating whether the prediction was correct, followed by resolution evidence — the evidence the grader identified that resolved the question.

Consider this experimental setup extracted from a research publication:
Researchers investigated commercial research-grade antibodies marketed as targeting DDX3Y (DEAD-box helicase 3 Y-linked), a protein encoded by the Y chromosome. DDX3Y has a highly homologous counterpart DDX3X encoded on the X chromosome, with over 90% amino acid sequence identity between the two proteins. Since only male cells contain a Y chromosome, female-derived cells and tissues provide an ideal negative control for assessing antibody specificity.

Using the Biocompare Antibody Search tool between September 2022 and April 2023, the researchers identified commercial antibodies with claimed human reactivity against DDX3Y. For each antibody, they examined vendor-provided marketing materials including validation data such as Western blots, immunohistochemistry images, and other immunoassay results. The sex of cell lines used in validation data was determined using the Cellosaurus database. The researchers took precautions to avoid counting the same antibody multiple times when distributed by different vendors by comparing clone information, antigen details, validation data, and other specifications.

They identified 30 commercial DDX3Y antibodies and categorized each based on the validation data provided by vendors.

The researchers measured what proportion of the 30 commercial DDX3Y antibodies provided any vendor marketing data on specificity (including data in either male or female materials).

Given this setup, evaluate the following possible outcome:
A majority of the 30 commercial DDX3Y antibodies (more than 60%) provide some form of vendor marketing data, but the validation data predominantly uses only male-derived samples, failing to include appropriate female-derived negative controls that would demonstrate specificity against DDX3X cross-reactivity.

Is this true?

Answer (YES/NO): NO